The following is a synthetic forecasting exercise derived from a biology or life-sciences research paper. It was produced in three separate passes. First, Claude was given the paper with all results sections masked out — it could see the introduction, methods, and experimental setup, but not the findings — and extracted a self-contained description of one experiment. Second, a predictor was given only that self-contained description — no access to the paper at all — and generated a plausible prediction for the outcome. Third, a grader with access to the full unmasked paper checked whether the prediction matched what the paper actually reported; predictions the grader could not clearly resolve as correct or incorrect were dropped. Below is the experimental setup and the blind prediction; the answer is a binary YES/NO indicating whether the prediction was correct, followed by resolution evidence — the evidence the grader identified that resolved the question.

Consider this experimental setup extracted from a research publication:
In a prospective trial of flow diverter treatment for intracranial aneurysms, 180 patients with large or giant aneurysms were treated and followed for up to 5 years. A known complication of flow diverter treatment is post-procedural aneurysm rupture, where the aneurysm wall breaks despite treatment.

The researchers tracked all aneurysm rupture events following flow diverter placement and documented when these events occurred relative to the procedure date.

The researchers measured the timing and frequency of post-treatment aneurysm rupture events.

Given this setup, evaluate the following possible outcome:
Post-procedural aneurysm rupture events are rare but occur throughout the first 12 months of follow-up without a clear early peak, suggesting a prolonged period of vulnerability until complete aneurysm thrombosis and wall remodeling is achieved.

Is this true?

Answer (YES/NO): NO